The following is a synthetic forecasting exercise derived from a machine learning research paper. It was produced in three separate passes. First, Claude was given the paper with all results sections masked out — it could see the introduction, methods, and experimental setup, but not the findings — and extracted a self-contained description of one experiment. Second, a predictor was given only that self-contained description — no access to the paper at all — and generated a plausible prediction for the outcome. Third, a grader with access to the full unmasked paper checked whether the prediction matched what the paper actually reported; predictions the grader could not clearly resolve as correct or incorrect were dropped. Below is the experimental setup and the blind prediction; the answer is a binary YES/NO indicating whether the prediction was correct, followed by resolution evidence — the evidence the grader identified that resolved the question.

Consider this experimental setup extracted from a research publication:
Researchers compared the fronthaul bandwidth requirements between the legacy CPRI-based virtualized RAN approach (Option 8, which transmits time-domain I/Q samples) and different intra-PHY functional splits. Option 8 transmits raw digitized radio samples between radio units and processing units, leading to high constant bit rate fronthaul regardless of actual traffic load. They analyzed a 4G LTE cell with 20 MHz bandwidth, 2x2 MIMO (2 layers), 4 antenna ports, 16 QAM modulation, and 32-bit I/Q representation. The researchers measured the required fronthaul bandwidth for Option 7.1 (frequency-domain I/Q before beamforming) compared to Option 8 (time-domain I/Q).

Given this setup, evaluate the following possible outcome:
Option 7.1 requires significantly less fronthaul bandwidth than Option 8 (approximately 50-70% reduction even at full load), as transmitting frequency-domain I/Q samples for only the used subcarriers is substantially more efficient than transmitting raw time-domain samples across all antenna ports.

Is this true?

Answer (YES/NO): NO